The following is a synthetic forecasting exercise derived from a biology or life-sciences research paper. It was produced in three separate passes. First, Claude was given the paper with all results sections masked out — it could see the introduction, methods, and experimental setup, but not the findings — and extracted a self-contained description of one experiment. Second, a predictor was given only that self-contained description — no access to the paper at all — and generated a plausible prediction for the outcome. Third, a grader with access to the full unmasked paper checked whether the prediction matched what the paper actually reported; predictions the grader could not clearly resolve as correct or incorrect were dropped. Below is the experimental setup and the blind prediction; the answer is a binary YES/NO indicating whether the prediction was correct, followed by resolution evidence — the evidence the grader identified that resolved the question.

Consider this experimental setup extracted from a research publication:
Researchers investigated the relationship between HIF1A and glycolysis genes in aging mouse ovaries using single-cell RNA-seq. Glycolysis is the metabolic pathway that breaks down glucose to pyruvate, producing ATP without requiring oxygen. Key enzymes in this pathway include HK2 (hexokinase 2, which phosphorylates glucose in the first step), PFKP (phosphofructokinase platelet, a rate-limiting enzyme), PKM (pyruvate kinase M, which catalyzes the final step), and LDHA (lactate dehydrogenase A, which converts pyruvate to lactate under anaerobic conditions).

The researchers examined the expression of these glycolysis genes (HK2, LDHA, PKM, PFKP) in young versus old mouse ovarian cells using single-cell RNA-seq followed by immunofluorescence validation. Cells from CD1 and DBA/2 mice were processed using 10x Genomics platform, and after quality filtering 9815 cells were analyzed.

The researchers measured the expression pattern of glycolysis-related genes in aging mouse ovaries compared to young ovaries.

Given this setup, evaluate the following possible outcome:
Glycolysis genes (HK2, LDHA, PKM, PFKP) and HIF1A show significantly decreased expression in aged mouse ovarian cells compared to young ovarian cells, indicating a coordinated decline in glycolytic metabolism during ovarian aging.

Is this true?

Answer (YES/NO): YES